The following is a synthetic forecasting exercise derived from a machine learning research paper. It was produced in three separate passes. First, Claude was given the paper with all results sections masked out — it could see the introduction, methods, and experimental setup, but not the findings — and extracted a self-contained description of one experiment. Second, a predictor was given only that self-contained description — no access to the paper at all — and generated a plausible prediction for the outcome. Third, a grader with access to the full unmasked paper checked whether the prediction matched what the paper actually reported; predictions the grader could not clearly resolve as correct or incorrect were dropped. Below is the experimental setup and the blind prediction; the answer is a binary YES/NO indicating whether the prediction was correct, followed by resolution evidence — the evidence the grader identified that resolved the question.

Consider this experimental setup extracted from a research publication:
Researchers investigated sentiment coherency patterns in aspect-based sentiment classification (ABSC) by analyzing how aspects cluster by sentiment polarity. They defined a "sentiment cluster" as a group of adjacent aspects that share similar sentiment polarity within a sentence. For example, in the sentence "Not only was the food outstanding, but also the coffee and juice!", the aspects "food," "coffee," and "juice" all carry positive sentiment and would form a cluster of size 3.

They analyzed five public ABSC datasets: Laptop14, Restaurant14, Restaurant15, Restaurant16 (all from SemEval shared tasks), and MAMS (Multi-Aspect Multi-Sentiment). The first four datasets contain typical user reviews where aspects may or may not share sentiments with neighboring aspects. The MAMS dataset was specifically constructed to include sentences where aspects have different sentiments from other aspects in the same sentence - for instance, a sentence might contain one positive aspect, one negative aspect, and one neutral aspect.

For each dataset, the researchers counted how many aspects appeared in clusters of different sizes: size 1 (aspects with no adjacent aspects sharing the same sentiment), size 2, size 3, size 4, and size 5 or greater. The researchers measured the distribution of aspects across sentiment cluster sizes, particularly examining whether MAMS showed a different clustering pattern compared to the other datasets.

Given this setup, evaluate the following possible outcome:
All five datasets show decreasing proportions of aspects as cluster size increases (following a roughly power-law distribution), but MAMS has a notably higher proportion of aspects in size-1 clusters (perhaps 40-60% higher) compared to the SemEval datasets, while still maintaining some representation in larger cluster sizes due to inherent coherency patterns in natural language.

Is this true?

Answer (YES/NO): NO